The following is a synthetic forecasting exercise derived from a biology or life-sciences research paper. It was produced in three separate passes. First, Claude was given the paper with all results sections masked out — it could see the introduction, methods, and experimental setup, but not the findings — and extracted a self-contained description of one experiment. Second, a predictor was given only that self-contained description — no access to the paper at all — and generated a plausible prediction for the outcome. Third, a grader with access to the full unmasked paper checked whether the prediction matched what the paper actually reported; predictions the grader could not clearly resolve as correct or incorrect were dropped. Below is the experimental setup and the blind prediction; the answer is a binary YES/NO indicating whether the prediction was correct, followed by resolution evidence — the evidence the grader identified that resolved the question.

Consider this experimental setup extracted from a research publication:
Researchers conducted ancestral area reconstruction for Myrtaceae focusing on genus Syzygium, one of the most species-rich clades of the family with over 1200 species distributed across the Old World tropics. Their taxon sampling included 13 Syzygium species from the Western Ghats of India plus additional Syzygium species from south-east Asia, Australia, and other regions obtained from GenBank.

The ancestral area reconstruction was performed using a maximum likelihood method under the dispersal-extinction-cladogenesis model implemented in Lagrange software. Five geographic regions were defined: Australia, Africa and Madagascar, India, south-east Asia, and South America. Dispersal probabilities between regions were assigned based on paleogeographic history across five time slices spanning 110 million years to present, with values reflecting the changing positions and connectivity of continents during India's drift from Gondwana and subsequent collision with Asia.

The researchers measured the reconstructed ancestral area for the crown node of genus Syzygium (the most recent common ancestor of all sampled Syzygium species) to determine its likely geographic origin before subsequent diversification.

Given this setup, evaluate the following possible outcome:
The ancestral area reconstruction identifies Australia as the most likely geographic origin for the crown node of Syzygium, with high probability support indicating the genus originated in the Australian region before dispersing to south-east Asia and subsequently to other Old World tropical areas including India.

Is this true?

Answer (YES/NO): NO